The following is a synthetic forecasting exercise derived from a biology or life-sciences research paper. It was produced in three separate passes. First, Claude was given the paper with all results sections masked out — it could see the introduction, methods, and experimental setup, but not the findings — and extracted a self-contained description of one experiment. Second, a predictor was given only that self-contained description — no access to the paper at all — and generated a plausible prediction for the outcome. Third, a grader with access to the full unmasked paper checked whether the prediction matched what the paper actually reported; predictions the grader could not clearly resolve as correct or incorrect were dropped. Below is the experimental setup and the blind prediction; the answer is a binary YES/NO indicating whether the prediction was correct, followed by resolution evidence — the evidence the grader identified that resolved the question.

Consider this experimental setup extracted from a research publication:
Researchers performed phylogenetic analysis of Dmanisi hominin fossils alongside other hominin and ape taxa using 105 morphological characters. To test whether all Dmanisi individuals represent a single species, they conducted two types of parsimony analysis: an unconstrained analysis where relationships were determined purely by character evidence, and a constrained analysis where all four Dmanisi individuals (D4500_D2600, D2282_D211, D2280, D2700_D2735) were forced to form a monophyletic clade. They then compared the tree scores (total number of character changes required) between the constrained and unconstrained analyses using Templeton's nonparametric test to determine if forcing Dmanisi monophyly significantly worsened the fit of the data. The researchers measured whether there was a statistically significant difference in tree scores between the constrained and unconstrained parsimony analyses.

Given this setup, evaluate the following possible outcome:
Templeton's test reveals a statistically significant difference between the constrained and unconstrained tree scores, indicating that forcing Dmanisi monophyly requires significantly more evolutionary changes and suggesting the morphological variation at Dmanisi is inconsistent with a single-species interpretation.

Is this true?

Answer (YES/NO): NO